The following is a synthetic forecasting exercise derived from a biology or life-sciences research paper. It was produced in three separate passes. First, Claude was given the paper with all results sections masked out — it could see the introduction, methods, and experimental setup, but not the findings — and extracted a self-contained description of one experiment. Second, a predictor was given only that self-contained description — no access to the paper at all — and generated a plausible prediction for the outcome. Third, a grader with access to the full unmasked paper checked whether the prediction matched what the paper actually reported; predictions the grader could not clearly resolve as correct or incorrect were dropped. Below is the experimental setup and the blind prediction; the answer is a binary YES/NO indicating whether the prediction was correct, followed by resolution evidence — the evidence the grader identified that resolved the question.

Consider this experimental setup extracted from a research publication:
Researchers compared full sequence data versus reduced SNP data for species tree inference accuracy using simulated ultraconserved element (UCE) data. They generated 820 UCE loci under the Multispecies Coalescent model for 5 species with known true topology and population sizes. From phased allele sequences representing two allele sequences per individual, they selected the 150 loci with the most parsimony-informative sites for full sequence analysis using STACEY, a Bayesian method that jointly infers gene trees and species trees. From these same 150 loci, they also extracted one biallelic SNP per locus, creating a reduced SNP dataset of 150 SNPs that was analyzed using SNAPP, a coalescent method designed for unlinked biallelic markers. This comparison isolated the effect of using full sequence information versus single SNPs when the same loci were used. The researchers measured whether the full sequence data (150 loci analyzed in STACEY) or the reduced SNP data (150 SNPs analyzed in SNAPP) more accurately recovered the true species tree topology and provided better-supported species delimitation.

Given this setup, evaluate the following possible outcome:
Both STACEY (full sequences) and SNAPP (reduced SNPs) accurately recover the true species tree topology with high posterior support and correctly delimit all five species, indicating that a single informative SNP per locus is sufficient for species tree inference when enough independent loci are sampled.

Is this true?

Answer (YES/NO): NO